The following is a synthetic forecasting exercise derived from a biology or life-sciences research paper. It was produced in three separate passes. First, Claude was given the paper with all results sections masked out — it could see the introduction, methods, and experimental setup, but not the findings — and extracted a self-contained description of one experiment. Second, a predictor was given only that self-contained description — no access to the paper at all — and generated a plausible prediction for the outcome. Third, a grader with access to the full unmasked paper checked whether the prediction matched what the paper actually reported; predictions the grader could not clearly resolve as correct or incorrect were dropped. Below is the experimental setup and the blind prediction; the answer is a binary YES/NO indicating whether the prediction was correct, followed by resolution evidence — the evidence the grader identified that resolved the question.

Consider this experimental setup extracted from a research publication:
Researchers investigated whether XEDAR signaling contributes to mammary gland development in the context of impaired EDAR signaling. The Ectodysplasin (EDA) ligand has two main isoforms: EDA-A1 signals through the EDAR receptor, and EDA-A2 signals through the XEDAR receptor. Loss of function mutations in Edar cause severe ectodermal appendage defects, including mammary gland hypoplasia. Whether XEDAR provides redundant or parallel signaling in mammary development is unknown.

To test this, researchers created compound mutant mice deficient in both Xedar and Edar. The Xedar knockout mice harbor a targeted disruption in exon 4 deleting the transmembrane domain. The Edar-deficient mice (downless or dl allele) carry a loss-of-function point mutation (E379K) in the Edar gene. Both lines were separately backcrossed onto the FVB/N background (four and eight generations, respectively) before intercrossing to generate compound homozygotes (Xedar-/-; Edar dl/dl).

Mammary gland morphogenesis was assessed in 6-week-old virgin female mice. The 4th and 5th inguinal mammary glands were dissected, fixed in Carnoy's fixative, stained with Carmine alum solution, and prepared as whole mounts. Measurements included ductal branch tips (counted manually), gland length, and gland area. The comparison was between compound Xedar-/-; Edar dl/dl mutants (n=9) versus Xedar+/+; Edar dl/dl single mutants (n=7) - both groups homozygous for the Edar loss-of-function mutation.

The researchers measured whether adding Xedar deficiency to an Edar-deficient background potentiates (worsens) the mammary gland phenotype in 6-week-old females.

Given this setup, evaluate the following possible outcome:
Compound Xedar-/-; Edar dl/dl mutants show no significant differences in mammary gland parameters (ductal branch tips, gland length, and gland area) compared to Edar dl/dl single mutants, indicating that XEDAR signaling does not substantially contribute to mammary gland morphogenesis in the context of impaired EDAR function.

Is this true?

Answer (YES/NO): YES